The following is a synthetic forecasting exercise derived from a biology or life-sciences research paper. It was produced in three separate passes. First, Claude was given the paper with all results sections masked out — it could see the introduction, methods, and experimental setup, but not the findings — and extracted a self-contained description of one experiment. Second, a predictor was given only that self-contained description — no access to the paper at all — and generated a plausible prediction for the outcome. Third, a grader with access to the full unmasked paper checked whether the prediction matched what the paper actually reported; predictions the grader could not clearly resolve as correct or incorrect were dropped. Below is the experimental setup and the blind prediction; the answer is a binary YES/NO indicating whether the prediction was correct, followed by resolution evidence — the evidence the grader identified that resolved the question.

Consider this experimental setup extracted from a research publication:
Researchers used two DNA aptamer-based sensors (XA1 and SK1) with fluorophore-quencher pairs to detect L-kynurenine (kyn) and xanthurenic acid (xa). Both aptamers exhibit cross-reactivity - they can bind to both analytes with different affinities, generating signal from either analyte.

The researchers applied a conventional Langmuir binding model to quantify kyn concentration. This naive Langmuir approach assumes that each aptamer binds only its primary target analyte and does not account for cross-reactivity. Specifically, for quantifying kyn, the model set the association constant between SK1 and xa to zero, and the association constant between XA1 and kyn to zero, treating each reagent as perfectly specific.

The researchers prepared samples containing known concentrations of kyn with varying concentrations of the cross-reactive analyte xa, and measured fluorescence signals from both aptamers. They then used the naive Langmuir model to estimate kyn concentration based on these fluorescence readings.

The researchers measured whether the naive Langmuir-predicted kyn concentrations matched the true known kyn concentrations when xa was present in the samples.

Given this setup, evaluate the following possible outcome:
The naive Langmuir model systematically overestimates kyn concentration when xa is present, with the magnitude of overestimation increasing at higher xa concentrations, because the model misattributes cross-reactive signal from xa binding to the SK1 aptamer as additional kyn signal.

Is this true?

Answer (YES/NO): YES